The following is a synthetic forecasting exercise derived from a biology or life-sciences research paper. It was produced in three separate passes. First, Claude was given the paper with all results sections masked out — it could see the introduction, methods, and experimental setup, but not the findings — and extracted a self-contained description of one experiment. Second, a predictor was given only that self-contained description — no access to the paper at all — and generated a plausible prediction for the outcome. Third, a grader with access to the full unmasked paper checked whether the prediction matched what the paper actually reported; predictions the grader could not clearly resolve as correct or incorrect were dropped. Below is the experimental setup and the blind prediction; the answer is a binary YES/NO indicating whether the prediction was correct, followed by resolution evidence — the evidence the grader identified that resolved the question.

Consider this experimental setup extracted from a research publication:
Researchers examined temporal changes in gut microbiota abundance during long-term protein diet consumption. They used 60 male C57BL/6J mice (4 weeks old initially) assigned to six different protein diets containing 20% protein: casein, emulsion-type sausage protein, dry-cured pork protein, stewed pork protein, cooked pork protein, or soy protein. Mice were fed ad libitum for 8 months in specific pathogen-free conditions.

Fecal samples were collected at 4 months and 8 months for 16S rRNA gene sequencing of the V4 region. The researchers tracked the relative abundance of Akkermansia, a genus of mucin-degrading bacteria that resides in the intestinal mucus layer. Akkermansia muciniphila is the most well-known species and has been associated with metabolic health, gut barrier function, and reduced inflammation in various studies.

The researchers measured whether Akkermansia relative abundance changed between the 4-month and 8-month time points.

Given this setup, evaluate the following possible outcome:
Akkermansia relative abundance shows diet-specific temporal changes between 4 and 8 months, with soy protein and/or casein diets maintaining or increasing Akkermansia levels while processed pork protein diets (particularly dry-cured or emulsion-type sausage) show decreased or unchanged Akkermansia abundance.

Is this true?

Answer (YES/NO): NO